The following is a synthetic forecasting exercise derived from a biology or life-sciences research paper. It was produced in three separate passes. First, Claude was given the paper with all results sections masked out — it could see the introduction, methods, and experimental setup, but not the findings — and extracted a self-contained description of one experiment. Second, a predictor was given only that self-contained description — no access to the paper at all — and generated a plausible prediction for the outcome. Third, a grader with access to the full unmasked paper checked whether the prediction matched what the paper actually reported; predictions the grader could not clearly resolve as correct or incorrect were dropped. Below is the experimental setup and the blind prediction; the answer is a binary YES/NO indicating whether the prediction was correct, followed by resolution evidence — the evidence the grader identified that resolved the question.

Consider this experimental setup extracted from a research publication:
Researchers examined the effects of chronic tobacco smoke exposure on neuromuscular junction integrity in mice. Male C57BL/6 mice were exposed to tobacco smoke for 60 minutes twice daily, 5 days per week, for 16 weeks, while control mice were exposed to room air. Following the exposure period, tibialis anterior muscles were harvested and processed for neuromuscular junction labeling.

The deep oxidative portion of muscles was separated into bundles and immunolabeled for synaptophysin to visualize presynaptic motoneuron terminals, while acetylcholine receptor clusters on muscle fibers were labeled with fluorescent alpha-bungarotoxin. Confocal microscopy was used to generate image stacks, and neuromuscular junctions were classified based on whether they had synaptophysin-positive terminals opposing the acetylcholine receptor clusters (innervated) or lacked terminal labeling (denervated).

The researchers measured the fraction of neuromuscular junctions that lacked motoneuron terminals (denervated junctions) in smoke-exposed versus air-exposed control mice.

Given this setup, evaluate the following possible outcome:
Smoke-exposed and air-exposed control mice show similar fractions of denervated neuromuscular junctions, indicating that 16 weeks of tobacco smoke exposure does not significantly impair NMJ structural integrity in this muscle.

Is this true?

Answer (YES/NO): NO